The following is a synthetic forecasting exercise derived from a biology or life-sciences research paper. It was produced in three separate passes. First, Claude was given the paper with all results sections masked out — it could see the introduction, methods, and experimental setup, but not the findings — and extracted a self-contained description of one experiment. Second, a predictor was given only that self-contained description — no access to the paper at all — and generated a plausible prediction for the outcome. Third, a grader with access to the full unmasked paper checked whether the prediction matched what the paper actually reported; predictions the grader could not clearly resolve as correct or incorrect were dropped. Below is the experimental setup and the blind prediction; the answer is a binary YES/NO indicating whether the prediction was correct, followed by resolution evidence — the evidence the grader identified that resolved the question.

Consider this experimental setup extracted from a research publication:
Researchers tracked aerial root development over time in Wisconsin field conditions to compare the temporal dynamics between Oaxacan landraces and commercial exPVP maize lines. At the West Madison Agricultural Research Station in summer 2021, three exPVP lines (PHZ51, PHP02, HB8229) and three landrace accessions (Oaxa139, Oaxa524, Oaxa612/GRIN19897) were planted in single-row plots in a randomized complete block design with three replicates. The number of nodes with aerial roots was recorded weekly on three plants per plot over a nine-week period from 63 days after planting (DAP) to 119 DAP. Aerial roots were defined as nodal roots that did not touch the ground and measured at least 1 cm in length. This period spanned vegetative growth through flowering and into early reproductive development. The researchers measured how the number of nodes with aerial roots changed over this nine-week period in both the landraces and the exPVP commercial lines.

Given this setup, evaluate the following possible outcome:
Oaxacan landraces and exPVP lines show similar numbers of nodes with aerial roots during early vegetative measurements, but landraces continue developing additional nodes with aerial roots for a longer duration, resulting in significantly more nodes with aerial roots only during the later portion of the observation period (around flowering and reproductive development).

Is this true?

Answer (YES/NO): NO